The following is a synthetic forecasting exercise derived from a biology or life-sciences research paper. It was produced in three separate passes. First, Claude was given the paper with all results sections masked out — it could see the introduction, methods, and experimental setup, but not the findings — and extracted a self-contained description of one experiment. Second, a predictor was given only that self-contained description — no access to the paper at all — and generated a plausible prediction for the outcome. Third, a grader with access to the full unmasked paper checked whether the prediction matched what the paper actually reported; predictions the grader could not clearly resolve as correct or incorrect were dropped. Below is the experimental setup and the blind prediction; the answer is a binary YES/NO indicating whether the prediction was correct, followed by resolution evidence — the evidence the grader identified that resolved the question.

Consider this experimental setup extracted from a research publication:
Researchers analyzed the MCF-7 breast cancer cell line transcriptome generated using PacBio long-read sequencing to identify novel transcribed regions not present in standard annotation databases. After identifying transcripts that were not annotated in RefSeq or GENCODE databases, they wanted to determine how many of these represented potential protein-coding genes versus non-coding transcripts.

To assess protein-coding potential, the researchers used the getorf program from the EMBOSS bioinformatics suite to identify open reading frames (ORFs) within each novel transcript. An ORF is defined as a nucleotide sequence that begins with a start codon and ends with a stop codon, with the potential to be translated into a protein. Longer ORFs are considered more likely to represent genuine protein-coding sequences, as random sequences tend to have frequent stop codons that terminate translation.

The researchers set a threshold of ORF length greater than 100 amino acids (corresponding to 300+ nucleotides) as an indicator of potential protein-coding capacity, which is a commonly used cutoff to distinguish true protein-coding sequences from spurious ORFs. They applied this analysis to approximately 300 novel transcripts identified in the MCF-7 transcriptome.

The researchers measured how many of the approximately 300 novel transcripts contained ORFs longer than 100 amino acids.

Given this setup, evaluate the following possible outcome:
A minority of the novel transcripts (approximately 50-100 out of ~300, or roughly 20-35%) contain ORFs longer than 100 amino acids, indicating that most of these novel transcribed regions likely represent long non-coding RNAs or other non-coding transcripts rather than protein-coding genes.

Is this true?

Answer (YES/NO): YES